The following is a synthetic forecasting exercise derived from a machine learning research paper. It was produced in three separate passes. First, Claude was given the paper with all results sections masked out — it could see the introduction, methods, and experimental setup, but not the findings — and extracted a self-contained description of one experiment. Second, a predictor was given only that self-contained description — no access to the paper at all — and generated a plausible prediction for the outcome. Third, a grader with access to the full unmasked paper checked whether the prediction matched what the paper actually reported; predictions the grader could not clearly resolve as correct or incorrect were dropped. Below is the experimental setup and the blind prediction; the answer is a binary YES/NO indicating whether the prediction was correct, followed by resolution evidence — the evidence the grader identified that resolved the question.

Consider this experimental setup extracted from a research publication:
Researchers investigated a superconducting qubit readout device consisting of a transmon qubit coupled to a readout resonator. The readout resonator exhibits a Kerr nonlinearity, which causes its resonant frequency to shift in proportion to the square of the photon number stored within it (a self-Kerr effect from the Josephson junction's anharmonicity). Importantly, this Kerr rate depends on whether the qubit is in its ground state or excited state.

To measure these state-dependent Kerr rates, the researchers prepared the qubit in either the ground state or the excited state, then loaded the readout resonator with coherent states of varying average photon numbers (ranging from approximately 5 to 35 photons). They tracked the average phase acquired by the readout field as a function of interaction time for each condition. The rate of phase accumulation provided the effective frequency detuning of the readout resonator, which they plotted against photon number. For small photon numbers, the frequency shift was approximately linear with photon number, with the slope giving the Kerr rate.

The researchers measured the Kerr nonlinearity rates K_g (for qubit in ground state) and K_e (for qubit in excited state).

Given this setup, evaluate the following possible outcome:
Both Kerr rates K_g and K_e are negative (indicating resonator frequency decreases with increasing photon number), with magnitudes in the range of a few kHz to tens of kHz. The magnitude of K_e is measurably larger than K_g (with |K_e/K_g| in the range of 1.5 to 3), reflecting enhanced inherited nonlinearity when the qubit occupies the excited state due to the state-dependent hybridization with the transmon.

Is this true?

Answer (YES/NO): NO